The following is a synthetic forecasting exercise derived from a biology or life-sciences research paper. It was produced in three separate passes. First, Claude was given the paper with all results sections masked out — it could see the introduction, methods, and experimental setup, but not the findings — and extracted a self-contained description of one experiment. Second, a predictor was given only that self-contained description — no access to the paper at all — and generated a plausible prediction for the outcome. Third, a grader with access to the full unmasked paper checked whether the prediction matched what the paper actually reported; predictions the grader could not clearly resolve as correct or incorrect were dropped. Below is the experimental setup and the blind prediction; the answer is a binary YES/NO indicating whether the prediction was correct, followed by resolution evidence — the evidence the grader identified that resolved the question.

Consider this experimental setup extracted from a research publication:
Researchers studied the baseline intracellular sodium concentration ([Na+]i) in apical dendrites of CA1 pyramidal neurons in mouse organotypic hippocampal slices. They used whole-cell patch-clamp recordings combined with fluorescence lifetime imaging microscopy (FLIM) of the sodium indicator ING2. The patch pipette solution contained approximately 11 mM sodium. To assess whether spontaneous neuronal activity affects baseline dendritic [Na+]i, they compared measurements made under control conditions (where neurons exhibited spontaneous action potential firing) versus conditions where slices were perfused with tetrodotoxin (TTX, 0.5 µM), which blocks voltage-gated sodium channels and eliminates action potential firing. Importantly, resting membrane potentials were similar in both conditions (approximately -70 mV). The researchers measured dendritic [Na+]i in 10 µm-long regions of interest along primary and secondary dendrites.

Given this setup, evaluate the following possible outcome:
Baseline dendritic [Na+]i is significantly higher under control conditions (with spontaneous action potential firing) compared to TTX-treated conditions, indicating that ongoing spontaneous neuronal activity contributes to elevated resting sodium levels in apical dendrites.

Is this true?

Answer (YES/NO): YES